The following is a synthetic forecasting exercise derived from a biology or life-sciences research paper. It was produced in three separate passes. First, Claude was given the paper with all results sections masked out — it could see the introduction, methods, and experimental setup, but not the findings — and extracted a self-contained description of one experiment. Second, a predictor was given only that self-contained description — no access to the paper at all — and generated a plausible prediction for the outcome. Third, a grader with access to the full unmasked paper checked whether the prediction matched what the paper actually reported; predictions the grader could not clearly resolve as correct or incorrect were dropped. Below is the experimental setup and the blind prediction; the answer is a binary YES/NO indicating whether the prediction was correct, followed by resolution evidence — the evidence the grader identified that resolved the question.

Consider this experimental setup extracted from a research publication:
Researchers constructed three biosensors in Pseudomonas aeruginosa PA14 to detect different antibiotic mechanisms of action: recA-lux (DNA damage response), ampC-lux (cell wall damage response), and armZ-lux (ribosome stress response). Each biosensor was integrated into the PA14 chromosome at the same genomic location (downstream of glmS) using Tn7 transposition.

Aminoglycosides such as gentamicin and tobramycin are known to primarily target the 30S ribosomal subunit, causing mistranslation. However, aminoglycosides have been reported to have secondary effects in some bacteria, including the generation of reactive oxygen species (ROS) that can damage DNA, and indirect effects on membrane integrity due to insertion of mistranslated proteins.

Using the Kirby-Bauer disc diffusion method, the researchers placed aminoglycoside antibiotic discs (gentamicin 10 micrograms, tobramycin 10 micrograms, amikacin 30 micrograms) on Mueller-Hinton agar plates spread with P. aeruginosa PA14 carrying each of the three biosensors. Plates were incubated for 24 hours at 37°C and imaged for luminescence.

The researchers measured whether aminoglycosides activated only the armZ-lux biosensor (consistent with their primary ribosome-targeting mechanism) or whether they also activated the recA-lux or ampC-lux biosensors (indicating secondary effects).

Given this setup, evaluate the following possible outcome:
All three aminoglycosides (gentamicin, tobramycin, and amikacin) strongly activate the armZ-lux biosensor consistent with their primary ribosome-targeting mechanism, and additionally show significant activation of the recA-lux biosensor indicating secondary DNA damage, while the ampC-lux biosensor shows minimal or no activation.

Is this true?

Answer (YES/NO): NO